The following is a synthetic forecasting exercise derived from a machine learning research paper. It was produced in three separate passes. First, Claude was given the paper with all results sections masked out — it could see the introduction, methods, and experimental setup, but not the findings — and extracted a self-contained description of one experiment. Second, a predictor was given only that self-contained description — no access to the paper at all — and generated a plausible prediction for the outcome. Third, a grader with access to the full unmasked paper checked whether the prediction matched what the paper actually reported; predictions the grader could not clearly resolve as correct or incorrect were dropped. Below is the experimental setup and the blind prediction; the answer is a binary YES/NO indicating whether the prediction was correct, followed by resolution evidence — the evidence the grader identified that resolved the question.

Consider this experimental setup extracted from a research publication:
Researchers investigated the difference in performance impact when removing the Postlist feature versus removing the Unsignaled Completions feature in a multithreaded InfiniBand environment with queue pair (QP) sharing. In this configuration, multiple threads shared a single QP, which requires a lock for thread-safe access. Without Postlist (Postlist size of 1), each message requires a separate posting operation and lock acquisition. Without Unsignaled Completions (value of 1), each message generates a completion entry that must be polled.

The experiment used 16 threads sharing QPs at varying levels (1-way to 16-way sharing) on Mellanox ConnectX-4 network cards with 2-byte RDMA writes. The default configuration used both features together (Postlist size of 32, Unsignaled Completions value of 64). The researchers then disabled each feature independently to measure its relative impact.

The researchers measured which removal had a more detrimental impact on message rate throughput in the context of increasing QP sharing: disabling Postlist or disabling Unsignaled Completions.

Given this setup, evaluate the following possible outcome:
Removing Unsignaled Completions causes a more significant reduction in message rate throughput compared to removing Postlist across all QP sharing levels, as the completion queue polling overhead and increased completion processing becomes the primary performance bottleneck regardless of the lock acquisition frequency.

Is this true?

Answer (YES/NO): NO